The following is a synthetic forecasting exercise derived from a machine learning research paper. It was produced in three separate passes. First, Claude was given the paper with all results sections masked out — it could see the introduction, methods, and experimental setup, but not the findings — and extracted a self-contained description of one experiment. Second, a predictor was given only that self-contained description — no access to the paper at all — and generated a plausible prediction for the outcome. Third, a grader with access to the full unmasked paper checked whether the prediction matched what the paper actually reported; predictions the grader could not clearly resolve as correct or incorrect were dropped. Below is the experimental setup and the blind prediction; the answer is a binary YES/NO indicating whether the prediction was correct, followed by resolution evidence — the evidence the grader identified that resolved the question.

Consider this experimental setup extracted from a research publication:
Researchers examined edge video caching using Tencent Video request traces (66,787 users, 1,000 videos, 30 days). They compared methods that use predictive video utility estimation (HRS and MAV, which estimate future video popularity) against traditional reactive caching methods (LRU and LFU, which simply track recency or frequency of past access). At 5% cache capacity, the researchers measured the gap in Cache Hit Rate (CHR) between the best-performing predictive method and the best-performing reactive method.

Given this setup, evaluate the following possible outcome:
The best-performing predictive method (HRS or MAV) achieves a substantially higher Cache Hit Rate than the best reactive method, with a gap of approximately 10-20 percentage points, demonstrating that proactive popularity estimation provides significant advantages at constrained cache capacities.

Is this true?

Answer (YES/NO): NO